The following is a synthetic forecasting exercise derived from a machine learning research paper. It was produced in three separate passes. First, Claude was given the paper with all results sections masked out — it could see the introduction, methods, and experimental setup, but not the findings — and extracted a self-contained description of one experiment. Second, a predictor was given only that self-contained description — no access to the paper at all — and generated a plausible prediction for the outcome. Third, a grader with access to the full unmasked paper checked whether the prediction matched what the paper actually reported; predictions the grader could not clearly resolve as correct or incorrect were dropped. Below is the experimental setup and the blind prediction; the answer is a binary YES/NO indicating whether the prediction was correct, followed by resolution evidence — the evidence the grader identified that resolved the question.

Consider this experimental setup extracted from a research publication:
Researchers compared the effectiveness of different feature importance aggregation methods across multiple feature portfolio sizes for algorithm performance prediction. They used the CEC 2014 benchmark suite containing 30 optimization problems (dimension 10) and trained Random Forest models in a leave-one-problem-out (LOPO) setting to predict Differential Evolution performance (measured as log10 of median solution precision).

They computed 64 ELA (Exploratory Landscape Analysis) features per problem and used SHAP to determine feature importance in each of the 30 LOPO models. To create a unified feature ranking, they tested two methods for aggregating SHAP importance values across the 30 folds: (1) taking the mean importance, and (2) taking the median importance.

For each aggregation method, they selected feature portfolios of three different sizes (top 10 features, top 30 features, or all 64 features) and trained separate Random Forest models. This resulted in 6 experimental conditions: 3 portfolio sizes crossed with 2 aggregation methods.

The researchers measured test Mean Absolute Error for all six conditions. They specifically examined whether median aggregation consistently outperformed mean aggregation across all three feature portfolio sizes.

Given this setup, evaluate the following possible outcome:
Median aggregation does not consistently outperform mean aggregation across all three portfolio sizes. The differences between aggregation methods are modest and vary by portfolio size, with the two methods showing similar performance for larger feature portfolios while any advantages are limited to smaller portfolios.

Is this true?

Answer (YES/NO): NO